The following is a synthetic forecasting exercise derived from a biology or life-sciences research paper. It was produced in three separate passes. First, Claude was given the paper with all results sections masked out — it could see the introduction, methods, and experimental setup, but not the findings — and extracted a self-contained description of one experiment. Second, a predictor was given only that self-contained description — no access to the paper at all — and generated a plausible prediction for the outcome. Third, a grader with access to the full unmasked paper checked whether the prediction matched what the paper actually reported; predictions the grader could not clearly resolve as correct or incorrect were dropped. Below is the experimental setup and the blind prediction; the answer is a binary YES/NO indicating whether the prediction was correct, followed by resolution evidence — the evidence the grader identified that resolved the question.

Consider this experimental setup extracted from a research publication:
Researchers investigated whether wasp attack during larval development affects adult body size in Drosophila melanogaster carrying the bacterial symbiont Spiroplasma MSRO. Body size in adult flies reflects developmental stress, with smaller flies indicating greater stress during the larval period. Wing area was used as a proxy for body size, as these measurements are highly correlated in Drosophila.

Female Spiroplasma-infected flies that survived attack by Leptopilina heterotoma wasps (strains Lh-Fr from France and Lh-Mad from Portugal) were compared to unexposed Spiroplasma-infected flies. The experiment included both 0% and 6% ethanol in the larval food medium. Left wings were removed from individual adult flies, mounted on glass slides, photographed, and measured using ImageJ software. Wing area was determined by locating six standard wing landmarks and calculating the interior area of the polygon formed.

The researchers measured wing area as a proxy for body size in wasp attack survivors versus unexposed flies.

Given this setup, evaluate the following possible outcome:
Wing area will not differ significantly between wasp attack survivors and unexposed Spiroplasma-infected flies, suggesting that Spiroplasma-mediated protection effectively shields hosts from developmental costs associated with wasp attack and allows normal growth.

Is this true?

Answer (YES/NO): NO